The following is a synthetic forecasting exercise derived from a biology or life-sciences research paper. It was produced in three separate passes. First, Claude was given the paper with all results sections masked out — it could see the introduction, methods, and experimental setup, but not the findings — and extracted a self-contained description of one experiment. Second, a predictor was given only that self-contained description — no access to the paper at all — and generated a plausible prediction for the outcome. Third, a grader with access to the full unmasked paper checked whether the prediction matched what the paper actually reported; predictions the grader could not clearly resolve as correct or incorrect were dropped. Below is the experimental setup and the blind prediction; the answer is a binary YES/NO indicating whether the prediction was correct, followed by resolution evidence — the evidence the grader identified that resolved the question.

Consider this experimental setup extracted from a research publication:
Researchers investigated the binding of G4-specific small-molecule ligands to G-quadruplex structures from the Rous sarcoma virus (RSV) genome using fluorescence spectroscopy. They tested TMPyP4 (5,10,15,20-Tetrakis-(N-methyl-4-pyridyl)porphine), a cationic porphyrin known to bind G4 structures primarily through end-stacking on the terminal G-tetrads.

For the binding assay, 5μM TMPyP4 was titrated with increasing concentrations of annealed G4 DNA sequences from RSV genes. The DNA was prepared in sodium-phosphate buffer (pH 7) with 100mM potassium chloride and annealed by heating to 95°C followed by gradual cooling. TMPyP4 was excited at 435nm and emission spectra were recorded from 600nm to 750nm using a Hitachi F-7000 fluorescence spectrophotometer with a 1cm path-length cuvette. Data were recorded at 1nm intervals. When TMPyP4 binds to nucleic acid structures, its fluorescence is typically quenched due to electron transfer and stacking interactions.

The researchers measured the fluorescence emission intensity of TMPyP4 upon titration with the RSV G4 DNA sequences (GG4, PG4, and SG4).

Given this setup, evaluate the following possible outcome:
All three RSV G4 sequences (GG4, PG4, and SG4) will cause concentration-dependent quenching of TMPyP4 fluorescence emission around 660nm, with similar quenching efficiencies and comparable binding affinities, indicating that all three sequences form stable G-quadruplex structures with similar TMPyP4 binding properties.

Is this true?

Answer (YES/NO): NO